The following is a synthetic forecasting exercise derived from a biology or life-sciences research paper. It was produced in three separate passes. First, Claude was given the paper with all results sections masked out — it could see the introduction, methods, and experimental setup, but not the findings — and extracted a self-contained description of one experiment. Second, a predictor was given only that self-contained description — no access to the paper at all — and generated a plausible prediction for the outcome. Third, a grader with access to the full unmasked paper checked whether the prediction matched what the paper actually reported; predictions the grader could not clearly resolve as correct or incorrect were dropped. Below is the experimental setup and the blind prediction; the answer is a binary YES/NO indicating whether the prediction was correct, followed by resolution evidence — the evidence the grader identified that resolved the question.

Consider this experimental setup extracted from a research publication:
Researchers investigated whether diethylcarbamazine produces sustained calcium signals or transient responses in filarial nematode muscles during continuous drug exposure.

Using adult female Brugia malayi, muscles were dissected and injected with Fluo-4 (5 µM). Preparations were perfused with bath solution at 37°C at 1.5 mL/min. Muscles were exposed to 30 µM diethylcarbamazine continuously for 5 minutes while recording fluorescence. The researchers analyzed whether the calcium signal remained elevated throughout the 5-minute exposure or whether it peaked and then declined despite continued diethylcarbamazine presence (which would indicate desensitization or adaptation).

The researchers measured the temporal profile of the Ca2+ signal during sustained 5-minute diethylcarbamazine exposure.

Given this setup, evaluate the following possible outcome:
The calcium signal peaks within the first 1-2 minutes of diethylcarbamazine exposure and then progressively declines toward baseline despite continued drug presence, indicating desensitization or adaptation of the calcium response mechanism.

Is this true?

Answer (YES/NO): NO